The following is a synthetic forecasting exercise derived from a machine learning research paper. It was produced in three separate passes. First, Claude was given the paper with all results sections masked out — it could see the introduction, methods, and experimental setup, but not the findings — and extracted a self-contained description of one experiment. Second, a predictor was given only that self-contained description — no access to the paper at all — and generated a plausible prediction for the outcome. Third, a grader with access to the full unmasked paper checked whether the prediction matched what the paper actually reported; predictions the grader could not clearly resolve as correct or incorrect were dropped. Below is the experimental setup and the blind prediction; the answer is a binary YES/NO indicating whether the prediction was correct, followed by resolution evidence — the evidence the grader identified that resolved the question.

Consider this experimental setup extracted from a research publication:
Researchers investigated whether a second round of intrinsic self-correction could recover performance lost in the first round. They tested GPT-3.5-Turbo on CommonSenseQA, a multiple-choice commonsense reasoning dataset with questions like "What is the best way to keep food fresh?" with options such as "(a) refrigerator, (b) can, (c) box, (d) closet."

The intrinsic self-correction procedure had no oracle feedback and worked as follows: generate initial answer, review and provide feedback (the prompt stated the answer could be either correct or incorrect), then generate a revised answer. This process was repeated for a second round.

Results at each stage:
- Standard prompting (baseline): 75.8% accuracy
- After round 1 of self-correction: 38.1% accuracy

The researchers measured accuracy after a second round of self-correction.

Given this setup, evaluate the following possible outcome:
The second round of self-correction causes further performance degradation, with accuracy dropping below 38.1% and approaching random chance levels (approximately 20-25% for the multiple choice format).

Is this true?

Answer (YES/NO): NO